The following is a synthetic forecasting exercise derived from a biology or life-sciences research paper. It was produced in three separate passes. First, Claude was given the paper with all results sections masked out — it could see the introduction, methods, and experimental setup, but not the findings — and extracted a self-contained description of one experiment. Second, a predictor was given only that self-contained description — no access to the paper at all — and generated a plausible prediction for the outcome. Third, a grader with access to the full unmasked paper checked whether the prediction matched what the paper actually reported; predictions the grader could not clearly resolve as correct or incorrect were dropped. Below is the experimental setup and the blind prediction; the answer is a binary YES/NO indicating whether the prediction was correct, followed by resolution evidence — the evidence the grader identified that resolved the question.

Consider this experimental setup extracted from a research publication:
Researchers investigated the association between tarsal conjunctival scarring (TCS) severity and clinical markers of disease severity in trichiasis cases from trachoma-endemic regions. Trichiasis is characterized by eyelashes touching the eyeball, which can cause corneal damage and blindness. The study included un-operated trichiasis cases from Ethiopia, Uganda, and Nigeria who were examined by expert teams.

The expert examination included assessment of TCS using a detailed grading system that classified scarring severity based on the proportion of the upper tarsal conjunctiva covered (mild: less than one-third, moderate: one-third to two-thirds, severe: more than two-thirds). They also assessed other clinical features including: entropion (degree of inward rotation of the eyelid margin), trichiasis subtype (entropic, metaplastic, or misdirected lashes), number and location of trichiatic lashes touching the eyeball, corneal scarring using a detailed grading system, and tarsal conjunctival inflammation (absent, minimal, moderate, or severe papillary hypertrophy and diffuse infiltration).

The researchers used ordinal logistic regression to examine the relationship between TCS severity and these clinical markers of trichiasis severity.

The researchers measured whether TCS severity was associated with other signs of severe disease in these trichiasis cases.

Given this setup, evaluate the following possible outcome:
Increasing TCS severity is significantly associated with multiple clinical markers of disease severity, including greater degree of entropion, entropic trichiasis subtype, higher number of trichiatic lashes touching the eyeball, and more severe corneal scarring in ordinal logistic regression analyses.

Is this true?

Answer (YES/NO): NO